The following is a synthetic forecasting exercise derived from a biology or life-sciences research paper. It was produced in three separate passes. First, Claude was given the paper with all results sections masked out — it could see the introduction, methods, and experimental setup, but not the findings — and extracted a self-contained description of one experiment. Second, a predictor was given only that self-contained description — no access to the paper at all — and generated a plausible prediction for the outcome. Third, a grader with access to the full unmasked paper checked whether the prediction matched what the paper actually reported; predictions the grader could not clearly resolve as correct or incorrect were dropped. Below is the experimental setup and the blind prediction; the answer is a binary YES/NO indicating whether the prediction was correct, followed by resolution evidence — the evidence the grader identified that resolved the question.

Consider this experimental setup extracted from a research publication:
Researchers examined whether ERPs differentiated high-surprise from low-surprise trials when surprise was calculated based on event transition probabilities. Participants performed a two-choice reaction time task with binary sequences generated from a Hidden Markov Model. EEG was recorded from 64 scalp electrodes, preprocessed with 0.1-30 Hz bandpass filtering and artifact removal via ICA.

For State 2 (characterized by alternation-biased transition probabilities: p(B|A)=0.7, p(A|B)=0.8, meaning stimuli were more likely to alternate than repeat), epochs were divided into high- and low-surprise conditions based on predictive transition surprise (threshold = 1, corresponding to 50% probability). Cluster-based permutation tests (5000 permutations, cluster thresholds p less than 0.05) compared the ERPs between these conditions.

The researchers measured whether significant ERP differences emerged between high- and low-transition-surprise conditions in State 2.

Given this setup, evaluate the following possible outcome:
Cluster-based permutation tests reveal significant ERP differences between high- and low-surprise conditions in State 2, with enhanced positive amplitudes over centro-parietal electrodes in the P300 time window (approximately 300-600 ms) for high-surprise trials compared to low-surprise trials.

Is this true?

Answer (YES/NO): YES